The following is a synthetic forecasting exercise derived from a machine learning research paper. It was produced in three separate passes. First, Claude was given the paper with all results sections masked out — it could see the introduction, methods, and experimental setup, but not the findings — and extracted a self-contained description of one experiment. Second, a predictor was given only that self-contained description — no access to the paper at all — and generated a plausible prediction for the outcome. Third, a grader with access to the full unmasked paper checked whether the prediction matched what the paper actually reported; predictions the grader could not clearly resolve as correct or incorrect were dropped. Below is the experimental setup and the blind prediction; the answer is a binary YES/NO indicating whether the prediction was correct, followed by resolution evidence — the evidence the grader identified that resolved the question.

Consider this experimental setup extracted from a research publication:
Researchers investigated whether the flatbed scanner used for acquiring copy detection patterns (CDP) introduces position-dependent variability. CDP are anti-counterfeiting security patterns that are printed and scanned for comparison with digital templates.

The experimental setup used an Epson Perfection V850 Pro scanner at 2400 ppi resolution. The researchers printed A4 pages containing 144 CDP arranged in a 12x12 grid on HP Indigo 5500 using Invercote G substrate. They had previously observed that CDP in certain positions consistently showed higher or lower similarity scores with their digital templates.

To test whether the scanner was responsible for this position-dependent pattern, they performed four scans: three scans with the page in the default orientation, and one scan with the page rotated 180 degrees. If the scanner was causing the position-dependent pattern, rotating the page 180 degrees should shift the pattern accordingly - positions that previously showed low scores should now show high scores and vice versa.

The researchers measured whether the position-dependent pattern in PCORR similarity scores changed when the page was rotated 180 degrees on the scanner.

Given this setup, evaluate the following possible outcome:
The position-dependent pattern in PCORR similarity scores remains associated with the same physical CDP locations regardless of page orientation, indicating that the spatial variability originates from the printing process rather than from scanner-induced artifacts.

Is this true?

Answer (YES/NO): YES